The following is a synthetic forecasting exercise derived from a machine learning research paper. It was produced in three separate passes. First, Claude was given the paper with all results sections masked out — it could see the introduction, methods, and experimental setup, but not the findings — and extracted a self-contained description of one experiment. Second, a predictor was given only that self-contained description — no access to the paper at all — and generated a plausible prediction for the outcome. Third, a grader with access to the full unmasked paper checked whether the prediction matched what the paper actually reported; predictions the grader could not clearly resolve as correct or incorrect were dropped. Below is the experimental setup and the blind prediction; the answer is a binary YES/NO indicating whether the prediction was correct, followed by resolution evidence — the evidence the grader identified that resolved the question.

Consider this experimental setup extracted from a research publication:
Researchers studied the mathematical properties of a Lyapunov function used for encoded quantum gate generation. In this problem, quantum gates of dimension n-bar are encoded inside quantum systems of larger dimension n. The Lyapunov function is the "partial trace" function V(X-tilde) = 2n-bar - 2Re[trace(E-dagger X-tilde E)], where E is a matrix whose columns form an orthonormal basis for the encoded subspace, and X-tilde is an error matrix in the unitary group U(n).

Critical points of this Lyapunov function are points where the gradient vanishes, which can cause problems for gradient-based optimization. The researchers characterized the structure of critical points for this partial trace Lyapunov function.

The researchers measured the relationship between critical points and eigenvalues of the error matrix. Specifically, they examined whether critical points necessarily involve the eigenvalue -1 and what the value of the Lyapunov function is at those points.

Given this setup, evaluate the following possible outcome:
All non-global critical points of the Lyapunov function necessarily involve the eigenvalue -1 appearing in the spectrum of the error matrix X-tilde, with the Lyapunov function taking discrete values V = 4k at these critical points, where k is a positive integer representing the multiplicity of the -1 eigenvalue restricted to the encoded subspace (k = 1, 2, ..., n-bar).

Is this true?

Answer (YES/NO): YES